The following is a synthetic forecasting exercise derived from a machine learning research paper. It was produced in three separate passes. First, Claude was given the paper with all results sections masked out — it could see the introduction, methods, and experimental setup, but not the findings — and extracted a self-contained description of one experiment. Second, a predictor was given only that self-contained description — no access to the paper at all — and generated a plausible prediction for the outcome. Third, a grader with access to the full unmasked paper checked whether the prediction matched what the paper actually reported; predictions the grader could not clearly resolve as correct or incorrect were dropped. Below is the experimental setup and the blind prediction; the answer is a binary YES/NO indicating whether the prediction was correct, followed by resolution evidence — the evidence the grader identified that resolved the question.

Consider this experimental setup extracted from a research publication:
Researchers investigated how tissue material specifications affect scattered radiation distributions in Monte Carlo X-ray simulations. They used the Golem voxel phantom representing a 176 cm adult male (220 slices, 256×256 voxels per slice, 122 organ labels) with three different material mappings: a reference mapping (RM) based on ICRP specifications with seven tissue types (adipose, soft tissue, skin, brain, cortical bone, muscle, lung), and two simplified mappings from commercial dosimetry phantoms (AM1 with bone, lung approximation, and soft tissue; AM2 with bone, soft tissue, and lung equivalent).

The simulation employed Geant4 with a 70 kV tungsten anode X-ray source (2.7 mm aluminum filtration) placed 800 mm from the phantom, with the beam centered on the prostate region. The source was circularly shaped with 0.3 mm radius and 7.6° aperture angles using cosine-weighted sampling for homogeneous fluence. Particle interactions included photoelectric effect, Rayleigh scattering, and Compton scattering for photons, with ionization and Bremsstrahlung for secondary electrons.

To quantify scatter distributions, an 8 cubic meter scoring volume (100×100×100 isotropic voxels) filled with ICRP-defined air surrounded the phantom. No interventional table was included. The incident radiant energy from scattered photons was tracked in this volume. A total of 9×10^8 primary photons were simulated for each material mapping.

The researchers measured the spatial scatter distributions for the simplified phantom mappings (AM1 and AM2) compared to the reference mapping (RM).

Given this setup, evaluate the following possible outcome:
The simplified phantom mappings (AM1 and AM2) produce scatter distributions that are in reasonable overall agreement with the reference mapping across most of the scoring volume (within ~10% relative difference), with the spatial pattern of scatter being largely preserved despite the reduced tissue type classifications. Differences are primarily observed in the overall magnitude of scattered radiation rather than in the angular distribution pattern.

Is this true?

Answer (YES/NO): NO